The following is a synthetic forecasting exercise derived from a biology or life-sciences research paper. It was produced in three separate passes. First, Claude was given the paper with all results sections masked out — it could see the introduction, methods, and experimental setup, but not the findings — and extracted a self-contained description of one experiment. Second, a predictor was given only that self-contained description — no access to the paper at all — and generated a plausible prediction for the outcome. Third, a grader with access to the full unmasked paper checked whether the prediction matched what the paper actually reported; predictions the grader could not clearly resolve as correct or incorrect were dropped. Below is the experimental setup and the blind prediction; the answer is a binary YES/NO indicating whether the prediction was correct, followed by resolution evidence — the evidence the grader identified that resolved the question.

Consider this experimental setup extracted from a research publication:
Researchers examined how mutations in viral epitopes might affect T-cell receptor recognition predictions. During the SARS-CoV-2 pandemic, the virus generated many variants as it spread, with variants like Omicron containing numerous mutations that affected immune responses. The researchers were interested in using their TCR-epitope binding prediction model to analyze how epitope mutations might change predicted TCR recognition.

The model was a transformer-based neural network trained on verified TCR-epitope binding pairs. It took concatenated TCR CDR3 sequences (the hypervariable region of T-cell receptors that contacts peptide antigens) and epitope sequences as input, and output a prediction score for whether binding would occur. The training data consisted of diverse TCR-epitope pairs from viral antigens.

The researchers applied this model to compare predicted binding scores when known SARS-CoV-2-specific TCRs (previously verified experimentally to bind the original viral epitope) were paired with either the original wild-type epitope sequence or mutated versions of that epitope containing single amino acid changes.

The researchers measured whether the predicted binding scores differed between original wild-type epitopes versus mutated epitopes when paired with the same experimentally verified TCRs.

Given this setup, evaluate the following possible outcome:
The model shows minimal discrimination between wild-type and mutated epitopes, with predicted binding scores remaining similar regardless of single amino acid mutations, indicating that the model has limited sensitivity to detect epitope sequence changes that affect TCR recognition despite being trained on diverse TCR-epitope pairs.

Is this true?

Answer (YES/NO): YES